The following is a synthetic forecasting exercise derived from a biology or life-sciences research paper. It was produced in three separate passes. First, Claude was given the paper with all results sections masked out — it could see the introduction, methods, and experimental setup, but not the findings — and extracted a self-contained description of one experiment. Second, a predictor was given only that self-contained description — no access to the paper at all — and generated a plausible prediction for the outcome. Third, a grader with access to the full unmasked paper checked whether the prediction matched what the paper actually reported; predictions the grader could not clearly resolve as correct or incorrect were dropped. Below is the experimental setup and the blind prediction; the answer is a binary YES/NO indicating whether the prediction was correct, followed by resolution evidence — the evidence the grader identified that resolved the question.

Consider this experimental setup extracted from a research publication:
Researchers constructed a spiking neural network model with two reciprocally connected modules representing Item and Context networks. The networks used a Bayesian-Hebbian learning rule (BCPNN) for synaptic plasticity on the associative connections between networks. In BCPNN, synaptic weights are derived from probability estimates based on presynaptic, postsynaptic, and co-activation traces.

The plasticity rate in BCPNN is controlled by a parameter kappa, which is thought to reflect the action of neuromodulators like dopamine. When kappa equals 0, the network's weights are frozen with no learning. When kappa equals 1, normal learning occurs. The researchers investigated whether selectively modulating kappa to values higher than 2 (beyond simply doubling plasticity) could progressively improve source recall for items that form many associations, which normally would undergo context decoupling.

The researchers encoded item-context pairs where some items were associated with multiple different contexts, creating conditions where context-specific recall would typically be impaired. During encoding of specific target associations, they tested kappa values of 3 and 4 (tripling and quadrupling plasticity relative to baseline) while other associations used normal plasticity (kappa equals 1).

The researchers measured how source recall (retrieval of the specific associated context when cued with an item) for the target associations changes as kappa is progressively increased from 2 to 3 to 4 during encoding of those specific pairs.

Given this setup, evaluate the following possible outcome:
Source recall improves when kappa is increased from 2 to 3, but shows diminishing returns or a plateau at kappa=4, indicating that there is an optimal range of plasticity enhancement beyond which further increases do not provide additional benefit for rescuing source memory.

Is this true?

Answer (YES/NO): NO